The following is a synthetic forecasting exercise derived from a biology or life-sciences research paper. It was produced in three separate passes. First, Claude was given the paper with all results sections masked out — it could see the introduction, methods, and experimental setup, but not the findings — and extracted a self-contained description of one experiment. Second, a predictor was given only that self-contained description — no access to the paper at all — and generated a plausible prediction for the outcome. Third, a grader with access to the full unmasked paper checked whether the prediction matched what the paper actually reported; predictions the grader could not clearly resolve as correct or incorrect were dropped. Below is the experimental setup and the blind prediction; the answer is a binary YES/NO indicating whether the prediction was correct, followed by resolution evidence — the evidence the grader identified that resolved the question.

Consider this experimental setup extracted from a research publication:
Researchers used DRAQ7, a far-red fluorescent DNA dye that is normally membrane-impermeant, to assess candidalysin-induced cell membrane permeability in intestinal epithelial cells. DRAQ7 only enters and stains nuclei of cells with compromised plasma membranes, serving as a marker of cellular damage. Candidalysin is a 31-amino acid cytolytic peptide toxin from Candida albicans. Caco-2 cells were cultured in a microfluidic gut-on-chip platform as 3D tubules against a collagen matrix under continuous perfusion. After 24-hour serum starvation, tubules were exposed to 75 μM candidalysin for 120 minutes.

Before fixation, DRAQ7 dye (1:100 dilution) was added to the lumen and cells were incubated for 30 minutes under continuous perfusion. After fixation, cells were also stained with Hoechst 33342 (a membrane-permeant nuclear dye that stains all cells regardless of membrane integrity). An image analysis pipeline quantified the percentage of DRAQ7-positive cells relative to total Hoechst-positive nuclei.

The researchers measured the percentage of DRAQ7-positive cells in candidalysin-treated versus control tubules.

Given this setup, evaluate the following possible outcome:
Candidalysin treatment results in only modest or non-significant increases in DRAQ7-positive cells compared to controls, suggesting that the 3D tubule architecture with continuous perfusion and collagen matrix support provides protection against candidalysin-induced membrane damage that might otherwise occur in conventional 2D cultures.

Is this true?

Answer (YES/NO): NO